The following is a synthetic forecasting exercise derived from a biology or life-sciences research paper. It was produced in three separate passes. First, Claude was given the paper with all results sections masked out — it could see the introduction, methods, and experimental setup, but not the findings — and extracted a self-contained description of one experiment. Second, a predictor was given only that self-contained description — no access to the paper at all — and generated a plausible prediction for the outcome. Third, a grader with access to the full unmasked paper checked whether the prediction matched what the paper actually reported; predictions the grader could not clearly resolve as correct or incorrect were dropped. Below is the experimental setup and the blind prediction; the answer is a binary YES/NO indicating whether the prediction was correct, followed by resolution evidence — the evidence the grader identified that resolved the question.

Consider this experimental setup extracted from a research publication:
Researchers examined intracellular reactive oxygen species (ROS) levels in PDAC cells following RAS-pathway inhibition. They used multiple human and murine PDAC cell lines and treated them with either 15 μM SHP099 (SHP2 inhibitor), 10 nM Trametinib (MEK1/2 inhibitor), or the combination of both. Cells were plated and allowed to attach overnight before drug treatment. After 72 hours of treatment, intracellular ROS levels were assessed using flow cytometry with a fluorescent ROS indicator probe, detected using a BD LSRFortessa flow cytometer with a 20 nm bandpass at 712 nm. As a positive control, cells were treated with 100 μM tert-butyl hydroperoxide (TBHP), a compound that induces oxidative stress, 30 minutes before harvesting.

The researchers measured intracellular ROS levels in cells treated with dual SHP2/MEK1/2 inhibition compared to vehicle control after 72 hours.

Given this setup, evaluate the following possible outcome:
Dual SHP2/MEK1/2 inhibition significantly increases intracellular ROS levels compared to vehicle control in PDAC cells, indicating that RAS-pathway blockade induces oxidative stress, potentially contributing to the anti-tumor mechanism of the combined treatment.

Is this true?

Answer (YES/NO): NO